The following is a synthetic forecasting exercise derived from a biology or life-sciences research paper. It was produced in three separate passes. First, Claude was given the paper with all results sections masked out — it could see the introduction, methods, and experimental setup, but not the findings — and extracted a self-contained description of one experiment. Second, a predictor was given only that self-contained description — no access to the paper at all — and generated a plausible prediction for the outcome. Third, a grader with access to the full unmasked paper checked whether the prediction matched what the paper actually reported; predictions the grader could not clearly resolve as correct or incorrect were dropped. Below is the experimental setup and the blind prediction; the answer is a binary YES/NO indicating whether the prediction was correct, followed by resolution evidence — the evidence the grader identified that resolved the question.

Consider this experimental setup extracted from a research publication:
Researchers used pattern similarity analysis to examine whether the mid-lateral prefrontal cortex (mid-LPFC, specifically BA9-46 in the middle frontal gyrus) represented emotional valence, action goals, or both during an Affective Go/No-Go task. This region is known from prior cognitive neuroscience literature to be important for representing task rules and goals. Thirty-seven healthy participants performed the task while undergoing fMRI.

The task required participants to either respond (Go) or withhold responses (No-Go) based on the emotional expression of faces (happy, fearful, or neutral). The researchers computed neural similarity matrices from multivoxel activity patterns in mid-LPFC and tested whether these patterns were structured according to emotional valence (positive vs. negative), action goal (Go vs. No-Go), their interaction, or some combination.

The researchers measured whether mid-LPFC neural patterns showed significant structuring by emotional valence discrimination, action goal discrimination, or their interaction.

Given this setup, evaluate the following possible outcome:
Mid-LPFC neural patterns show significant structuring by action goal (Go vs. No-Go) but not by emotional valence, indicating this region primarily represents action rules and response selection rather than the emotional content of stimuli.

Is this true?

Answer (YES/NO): YES